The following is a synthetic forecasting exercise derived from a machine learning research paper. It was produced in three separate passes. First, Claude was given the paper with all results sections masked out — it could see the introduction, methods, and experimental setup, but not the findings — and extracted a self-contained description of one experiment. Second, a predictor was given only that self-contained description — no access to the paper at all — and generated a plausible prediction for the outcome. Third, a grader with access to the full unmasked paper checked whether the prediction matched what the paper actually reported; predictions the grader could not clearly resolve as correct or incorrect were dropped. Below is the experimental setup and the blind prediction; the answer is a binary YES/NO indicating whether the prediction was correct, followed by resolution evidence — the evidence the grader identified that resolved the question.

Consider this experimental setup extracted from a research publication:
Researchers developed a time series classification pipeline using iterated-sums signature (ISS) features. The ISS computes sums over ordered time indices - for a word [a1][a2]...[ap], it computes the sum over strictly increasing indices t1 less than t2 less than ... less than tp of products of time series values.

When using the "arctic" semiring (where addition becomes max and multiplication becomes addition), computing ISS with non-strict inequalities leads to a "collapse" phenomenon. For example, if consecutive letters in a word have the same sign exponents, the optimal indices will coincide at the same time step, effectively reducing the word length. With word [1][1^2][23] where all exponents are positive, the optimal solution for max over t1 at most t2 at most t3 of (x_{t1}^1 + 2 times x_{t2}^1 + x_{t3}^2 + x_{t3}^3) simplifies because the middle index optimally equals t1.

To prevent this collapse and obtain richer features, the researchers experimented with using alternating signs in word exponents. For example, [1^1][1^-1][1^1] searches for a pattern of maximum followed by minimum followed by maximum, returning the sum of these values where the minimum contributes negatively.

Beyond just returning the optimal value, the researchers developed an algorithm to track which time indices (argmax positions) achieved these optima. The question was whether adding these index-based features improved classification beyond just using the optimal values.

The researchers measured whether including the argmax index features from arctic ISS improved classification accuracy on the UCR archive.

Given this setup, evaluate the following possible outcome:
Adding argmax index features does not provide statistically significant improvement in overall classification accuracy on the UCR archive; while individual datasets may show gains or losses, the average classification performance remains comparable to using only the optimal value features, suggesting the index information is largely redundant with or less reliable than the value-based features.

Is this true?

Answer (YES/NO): NO